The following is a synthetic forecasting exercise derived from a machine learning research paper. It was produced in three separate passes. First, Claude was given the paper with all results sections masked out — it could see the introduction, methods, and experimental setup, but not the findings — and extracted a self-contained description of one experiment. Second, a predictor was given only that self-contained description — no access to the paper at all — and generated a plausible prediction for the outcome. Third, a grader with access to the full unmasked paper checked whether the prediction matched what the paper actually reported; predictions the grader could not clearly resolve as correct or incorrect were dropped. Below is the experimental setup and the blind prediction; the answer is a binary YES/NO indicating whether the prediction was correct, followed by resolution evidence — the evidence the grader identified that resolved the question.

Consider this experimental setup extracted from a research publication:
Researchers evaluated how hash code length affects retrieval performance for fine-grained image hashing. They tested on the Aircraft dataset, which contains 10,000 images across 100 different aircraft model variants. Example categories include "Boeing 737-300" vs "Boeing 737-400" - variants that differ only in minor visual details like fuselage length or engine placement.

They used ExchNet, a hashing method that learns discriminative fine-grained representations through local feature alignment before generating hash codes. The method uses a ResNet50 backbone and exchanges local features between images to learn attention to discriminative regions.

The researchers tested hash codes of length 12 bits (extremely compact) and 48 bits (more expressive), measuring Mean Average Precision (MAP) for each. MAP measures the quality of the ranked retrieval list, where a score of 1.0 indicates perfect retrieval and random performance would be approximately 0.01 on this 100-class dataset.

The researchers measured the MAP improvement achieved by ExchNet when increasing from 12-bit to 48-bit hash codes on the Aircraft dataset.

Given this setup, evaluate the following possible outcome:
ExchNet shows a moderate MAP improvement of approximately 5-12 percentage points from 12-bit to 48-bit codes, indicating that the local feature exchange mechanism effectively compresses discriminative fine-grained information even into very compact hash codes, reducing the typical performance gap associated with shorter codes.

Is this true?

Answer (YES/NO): NO